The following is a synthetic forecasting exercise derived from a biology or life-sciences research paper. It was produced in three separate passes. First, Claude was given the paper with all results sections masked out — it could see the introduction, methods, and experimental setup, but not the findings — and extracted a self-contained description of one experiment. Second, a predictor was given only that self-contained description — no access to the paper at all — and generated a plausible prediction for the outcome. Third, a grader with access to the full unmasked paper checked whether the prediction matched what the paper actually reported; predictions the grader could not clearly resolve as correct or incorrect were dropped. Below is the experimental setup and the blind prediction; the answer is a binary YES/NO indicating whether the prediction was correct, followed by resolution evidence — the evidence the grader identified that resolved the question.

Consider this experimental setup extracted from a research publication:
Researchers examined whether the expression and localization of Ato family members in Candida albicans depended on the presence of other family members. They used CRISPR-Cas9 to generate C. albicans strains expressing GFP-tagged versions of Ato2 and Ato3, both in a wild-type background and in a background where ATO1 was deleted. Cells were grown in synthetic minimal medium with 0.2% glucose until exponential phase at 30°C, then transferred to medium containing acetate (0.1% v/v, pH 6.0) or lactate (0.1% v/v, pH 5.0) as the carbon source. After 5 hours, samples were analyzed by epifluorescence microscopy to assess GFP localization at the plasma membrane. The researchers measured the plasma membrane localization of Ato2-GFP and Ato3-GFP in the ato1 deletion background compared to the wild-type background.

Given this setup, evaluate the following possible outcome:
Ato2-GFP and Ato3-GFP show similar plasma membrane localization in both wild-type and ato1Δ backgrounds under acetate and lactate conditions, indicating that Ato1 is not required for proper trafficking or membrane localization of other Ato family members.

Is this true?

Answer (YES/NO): NO